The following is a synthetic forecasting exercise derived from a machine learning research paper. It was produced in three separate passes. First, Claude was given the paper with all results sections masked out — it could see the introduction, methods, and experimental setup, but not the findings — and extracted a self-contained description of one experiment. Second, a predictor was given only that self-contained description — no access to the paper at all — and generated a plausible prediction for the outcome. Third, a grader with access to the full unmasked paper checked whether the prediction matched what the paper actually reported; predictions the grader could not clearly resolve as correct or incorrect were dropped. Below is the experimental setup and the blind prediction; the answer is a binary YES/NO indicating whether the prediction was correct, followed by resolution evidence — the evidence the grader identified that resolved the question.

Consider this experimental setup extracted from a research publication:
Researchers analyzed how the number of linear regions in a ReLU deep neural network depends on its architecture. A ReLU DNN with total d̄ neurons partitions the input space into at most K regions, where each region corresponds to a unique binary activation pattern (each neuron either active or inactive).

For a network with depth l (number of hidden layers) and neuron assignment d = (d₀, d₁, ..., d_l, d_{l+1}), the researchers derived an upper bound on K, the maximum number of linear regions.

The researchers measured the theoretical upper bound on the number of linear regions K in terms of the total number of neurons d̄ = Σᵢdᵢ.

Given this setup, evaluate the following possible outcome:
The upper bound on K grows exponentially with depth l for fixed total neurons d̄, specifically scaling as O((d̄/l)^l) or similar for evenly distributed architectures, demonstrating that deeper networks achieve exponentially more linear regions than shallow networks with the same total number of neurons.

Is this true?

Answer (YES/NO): NO